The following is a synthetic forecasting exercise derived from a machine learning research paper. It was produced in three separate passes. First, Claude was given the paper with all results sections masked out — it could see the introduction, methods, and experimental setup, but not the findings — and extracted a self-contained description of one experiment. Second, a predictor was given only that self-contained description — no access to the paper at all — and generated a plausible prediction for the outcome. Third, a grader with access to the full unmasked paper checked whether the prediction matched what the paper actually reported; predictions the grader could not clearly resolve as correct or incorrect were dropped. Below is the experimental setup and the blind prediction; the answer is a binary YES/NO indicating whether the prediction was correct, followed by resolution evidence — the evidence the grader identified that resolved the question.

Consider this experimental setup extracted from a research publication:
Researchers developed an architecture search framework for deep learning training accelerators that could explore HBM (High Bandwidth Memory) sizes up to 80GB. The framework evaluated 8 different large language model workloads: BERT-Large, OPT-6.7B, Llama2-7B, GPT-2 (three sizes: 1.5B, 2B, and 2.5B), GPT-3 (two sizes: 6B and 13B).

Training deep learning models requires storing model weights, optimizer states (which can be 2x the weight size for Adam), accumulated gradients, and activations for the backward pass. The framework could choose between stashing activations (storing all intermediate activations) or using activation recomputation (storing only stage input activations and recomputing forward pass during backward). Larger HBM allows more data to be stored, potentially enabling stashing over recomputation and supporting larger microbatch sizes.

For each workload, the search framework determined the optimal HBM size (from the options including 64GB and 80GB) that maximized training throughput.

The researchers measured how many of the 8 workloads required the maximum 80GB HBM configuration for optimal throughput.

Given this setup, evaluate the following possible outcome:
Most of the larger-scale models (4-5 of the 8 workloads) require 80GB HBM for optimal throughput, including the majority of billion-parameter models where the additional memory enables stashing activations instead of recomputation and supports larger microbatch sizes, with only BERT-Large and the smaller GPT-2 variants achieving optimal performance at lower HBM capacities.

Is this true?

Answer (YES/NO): NO